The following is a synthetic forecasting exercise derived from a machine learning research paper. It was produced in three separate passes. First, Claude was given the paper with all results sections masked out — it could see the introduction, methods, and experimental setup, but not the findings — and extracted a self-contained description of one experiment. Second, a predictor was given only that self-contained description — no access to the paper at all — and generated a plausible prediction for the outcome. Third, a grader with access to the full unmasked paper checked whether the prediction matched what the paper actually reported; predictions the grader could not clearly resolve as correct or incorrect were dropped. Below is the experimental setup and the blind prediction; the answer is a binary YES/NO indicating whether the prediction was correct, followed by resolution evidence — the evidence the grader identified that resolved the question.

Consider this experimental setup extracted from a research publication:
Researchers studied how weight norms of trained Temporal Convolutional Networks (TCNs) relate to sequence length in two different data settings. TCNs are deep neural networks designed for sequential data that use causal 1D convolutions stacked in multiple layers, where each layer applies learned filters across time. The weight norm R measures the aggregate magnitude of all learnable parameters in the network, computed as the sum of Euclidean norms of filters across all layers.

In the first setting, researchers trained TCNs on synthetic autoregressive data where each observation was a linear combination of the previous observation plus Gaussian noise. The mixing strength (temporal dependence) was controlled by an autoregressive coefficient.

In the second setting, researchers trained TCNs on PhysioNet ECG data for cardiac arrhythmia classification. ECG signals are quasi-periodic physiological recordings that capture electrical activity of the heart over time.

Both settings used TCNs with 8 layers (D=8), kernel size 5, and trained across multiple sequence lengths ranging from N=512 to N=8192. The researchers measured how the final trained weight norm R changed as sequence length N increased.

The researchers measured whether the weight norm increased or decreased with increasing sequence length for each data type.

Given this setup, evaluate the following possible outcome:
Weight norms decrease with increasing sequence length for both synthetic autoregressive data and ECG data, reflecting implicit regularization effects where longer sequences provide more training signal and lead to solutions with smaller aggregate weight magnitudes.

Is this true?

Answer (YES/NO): NO